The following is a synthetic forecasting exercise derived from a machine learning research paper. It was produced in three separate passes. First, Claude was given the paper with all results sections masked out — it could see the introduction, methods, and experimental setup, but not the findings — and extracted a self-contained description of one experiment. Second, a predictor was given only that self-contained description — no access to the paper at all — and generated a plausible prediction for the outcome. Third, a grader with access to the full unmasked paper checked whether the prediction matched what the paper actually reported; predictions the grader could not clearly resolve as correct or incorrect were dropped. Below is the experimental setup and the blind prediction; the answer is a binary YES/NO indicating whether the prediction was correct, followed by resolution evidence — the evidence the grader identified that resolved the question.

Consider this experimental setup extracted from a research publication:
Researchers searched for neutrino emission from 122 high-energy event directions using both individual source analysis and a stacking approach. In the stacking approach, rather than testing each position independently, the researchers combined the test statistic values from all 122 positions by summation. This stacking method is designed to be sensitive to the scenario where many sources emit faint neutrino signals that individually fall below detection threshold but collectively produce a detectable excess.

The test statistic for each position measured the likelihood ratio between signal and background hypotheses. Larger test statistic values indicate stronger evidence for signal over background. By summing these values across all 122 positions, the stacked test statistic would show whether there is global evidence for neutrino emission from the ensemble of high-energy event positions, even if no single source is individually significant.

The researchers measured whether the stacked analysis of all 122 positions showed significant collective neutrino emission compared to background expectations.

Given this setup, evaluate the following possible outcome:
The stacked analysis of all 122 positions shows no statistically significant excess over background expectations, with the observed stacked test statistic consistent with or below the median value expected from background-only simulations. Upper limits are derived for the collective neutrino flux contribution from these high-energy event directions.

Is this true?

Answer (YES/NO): NO